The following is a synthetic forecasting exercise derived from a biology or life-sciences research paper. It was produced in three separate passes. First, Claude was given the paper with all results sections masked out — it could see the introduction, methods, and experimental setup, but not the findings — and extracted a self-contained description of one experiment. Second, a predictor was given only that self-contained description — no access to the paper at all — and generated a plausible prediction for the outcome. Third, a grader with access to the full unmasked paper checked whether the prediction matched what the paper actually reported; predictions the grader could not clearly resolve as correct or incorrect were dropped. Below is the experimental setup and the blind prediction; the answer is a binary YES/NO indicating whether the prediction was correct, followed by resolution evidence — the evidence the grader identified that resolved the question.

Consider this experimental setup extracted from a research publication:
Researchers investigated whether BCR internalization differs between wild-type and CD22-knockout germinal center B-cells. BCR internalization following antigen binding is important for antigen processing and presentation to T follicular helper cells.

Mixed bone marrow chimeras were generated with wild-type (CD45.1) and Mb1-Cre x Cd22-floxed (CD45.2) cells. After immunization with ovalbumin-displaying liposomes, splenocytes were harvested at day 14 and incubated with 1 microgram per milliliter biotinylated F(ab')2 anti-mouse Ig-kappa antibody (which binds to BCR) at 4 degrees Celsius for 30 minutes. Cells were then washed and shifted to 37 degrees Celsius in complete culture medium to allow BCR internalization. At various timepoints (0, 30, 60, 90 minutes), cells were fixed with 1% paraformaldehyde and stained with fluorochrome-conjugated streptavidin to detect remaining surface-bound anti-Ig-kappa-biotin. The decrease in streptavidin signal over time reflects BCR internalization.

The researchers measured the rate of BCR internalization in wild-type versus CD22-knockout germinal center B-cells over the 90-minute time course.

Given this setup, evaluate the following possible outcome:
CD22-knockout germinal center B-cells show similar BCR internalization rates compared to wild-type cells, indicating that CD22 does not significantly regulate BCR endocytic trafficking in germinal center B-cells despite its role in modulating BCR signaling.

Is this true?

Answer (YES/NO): YES